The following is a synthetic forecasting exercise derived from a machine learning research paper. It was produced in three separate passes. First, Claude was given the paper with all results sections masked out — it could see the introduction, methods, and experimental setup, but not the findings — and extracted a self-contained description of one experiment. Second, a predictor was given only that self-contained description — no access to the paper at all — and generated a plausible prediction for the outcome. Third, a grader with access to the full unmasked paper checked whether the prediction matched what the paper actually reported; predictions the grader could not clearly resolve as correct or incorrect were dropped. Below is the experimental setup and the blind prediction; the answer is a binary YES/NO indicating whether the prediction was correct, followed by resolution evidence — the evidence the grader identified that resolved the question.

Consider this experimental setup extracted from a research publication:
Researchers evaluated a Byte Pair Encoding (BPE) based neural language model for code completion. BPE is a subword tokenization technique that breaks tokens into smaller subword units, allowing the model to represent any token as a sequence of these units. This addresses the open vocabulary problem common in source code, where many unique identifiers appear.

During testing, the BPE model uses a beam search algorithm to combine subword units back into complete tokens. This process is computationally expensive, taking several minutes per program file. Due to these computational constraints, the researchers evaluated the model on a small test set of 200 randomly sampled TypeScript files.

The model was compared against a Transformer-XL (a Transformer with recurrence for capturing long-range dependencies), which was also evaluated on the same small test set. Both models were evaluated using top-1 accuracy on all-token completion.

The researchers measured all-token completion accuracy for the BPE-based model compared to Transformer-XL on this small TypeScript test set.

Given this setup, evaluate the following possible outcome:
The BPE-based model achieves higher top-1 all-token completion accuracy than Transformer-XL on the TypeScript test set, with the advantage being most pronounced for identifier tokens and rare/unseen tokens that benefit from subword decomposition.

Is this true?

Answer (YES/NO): NO